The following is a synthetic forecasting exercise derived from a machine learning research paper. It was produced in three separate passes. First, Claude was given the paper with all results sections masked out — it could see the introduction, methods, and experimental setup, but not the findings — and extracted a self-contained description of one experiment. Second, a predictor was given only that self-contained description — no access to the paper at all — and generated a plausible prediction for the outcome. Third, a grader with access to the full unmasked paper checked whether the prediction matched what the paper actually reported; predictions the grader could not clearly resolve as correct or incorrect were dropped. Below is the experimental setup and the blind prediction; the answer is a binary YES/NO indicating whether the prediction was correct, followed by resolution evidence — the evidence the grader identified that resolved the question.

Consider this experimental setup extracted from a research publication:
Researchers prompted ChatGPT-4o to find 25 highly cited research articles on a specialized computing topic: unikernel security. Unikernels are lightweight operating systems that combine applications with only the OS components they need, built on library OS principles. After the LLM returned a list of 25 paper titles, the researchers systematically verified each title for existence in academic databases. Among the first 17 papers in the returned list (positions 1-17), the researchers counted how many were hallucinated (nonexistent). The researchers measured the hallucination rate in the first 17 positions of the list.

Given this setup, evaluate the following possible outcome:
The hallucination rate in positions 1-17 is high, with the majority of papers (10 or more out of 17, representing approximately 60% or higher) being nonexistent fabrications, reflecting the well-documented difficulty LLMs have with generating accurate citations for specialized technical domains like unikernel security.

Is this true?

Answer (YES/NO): NO